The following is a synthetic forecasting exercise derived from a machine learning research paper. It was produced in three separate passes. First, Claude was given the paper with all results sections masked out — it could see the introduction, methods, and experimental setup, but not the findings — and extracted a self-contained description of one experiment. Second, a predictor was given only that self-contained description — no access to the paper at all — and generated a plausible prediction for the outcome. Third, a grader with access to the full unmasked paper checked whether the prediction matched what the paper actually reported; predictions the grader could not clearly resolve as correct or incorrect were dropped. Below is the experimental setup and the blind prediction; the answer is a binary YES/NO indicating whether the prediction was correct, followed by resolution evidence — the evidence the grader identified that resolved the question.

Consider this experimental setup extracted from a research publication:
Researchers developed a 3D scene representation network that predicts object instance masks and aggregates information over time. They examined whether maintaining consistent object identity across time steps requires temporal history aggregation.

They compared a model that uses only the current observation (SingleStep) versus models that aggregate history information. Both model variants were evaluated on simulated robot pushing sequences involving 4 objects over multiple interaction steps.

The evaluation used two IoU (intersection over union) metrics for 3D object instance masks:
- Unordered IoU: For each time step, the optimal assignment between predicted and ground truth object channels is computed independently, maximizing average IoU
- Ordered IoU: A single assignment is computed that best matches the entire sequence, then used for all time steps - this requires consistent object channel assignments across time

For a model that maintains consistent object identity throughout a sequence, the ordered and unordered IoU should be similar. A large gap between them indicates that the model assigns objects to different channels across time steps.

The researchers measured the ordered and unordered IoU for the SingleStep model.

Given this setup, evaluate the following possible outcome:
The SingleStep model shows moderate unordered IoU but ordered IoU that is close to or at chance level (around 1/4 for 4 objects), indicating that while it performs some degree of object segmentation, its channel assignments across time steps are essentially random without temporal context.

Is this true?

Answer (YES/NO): NO